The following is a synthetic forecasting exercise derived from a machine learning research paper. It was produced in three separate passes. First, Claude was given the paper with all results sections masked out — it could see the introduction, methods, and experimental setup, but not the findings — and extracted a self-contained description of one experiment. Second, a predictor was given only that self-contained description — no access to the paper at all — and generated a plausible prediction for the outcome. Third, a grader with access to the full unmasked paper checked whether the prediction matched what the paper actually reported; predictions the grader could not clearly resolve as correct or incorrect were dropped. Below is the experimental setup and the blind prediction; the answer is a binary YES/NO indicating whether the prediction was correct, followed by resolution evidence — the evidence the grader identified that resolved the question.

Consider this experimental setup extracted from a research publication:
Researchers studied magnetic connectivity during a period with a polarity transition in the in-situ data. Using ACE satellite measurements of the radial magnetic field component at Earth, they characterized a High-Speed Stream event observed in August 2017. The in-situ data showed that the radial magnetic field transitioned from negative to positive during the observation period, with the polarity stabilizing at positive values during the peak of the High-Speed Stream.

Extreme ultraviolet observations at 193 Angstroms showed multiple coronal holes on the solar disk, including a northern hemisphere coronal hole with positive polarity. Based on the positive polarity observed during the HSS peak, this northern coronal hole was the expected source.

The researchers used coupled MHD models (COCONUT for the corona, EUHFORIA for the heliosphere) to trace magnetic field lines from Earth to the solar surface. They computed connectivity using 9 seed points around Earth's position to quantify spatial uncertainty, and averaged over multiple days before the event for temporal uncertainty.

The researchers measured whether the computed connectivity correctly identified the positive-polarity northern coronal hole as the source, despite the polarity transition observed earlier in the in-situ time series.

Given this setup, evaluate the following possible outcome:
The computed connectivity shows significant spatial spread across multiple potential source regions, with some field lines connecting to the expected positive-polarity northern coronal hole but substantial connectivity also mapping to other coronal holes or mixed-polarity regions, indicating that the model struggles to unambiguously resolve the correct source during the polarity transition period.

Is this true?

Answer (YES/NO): YES